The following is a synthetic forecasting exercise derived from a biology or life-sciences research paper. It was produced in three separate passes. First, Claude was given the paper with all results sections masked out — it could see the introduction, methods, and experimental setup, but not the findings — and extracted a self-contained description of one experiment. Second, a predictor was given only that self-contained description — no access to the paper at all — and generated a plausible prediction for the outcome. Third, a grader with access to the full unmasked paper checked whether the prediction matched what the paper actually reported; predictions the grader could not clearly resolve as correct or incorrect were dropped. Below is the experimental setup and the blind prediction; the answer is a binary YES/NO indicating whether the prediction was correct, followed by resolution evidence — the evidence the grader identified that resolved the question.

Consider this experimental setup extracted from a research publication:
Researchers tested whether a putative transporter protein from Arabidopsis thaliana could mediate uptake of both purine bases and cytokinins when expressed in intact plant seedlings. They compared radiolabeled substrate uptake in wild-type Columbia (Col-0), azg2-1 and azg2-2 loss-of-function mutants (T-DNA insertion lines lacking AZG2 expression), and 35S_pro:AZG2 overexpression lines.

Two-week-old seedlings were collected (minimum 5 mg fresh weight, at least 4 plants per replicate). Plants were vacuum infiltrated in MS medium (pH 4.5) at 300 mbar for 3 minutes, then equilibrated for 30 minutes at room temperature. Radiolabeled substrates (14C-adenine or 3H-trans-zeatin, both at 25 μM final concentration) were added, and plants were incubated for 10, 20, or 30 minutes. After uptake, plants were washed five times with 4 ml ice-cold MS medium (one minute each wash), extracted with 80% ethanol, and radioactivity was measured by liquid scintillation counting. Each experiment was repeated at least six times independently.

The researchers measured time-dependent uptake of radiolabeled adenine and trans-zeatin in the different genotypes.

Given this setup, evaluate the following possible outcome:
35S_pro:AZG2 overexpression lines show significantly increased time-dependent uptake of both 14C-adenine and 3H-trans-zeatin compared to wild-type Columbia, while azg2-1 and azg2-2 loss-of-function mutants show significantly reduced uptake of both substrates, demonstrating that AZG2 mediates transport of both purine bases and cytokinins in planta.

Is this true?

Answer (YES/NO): NO